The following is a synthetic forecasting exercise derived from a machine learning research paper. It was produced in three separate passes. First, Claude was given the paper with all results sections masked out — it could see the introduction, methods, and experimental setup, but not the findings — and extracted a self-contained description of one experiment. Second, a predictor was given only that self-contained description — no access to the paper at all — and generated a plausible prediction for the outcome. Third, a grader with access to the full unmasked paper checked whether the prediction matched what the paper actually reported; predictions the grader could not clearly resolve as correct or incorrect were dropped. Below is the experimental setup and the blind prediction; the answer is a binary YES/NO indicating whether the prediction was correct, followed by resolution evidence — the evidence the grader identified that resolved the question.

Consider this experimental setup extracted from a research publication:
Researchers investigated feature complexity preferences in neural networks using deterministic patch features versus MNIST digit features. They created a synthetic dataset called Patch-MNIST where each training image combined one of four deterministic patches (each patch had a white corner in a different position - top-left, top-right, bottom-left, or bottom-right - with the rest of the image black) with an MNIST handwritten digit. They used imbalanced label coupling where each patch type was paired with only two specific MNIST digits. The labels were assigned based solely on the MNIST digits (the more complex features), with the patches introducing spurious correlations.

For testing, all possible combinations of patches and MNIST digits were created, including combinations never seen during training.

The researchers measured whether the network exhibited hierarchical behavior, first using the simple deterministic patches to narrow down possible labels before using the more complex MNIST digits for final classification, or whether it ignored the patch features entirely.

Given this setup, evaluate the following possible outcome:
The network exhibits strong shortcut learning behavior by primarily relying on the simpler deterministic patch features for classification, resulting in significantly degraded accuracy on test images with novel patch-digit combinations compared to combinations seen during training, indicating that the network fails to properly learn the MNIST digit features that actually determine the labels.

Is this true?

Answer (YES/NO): NO